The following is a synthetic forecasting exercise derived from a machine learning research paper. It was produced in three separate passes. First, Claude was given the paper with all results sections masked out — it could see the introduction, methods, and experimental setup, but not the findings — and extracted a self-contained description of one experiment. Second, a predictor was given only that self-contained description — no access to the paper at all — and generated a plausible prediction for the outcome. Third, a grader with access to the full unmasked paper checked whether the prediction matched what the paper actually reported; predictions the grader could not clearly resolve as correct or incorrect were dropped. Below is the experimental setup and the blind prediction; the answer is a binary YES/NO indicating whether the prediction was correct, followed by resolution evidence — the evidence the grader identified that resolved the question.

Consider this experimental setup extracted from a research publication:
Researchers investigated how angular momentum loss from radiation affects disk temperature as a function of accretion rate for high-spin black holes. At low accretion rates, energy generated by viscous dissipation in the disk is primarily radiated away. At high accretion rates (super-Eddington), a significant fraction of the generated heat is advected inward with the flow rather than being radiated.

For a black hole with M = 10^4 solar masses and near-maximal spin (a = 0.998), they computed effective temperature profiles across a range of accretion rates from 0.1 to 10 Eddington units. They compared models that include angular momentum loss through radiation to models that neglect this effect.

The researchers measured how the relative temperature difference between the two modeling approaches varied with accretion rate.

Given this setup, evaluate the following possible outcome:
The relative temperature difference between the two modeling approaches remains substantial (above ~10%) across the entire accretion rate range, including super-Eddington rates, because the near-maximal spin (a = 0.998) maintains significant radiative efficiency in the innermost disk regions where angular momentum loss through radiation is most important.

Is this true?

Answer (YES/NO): NO